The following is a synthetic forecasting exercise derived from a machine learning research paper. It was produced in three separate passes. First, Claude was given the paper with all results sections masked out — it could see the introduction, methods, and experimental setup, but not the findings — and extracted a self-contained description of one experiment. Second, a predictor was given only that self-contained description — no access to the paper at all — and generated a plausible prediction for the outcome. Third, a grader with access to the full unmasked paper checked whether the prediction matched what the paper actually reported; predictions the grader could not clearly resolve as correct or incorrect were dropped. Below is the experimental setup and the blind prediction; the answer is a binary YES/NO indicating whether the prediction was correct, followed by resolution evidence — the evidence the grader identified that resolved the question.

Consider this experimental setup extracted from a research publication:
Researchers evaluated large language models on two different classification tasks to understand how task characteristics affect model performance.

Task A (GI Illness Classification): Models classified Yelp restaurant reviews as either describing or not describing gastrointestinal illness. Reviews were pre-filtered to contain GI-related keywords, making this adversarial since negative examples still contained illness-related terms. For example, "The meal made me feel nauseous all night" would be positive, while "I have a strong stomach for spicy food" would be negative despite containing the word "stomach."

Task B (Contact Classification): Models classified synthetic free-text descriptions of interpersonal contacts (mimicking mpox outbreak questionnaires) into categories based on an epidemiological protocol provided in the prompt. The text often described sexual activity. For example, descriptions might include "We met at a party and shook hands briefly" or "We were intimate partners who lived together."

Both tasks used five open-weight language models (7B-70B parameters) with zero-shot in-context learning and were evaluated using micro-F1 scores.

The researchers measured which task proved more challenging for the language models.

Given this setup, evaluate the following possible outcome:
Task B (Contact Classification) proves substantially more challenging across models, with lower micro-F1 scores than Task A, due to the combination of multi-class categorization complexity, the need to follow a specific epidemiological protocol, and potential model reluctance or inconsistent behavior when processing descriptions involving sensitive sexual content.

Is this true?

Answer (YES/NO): YES